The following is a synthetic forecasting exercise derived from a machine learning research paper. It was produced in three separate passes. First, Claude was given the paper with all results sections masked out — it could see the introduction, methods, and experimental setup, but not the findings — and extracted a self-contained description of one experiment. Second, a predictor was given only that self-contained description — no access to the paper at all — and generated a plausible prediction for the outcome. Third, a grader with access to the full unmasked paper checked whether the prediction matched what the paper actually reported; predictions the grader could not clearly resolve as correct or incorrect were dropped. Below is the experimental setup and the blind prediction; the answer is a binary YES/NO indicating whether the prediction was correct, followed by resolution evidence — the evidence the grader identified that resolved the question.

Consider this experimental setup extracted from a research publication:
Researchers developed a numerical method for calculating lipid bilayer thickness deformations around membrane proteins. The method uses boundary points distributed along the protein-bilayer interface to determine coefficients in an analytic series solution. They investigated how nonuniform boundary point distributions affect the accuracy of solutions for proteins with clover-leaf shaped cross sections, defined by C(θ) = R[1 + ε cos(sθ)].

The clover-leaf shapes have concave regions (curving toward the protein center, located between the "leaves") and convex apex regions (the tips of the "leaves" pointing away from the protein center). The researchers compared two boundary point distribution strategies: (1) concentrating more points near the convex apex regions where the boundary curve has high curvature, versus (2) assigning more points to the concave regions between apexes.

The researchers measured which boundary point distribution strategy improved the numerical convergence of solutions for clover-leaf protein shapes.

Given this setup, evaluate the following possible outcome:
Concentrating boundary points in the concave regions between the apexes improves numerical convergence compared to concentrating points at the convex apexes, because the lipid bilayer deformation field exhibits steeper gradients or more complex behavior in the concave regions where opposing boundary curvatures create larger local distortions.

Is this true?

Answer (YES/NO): YES